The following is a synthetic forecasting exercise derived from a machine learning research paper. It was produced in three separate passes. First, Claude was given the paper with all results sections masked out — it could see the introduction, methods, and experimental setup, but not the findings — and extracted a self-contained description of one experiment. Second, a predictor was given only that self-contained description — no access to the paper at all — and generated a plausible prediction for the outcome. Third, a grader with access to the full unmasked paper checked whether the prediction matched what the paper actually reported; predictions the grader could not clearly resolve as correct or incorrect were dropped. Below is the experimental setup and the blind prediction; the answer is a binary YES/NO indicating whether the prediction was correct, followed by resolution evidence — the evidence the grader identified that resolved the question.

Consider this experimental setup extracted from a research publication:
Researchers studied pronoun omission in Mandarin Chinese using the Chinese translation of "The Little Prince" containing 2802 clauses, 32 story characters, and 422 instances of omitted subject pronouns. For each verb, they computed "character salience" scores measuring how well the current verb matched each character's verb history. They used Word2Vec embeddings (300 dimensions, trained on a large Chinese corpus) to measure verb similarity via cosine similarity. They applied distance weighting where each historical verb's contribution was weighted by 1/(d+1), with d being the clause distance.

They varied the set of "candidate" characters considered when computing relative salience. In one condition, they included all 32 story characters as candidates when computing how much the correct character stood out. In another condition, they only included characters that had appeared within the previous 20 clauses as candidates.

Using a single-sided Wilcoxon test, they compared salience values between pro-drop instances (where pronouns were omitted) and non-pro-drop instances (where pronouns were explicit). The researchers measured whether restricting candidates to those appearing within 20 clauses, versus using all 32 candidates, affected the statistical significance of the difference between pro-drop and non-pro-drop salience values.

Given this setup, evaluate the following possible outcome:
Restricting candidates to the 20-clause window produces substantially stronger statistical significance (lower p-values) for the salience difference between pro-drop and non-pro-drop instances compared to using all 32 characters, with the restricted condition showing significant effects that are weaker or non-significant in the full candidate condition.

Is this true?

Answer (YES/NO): YES